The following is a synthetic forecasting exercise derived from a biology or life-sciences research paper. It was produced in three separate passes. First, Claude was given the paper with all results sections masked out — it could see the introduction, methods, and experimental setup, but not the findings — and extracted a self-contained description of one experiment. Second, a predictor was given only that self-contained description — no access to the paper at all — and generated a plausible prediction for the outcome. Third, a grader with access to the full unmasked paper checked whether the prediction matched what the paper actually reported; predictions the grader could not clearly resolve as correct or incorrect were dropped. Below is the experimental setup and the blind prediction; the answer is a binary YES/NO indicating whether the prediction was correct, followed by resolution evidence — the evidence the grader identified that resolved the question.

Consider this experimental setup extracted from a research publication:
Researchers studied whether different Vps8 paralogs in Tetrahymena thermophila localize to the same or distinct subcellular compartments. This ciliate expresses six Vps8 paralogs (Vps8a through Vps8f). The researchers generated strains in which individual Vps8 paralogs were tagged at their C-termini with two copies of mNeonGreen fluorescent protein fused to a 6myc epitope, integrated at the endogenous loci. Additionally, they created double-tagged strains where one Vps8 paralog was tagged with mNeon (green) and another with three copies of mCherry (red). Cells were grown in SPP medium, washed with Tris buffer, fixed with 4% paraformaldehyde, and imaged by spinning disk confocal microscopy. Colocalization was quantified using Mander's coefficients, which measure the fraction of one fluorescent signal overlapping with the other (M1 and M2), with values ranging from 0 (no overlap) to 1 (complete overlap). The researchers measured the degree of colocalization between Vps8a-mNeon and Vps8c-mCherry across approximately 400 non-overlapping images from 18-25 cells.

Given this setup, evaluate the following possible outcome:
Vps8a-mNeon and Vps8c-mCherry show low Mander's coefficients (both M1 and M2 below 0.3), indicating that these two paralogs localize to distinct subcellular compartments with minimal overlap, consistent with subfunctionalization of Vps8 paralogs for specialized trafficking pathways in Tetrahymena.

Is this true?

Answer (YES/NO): YES